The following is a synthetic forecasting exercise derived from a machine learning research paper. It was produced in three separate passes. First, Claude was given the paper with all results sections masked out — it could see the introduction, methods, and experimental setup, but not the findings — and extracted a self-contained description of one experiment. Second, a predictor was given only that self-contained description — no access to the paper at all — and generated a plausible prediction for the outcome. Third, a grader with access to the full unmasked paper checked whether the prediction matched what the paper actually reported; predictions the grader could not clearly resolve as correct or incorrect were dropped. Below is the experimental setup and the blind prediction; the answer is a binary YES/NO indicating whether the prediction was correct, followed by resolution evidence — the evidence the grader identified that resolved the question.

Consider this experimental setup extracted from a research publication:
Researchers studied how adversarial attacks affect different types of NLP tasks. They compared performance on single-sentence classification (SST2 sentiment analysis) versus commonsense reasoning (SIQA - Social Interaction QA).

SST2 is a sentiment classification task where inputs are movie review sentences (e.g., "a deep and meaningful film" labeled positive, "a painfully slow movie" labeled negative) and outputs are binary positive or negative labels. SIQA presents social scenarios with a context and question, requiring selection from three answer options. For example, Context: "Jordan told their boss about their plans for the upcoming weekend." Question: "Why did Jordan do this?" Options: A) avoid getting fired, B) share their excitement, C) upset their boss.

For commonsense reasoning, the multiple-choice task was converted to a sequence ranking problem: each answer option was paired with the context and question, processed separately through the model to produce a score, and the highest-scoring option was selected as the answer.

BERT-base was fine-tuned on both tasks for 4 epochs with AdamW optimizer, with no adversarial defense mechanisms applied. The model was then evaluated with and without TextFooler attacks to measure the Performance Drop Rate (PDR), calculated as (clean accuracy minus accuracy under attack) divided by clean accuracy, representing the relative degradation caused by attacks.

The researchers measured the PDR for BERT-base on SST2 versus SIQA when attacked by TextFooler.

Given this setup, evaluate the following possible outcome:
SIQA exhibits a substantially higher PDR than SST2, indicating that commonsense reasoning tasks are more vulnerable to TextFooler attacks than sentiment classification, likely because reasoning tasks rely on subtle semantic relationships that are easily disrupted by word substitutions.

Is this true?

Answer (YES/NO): NO